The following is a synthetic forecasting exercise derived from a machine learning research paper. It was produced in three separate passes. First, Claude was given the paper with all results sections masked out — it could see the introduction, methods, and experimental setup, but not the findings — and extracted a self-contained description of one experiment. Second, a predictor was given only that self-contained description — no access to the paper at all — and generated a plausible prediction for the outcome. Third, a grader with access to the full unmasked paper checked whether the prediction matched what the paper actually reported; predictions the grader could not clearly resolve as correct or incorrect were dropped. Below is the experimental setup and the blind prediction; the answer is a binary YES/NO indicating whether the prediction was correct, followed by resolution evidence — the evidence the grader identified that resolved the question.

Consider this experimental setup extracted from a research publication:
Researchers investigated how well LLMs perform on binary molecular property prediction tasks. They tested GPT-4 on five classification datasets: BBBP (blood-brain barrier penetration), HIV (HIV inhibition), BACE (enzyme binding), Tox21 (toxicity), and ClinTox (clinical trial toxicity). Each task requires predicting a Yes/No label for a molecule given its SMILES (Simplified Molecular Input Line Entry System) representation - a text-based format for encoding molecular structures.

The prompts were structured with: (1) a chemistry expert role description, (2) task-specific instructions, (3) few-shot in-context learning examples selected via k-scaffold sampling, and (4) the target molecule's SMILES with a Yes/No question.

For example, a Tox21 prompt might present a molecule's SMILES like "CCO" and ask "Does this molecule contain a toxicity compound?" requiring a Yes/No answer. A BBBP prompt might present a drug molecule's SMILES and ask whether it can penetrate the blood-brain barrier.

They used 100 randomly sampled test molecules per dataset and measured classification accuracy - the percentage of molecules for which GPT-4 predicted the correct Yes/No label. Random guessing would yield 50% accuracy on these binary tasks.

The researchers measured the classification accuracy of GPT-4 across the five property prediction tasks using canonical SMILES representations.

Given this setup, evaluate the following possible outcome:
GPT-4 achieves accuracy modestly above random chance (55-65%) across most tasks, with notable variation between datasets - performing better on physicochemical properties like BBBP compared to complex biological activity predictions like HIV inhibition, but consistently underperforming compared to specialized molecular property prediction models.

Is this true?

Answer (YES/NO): NO